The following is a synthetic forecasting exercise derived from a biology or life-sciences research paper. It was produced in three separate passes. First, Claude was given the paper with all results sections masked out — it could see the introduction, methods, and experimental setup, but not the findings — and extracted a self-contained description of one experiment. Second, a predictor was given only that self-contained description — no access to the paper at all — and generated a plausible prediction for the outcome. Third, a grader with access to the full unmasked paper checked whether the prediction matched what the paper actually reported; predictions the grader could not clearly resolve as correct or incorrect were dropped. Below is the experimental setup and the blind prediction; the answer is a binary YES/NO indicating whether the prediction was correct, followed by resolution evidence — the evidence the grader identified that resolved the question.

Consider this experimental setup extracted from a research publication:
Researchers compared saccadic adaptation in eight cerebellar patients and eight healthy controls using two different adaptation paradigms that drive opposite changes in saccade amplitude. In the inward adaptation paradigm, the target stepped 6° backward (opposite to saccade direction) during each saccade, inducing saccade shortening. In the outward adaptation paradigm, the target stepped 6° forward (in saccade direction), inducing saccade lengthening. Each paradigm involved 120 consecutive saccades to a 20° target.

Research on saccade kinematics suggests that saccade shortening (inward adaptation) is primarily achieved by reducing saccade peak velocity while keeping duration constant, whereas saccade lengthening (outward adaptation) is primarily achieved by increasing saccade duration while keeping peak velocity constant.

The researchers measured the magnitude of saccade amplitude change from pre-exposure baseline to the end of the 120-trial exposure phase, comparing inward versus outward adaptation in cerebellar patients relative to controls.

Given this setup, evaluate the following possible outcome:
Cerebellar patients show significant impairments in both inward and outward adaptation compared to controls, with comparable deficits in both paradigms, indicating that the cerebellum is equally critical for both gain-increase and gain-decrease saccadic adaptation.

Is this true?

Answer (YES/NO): YES